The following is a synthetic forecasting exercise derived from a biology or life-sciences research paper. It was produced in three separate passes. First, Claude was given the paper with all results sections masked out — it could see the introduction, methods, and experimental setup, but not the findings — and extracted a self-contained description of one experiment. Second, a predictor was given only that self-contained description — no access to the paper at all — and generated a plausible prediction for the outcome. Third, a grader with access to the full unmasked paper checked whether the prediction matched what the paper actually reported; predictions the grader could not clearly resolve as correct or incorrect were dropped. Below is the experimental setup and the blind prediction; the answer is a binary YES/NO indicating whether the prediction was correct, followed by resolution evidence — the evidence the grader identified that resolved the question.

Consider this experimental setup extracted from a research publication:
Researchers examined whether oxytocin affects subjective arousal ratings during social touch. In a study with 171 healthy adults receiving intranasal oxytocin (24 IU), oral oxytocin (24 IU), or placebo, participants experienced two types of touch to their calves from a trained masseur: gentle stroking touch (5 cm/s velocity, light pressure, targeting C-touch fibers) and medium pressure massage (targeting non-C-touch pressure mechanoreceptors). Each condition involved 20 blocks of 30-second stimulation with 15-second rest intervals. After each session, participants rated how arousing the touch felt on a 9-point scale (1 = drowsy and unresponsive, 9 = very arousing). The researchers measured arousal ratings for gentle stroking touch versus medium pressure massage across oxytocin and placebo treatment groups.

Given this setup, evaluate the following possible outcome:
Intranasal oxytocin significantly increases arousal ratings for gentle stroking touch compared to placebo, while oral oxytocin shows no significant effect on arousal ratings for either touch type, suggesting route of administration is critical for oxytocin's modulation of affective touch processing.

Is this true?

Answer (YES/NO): NO